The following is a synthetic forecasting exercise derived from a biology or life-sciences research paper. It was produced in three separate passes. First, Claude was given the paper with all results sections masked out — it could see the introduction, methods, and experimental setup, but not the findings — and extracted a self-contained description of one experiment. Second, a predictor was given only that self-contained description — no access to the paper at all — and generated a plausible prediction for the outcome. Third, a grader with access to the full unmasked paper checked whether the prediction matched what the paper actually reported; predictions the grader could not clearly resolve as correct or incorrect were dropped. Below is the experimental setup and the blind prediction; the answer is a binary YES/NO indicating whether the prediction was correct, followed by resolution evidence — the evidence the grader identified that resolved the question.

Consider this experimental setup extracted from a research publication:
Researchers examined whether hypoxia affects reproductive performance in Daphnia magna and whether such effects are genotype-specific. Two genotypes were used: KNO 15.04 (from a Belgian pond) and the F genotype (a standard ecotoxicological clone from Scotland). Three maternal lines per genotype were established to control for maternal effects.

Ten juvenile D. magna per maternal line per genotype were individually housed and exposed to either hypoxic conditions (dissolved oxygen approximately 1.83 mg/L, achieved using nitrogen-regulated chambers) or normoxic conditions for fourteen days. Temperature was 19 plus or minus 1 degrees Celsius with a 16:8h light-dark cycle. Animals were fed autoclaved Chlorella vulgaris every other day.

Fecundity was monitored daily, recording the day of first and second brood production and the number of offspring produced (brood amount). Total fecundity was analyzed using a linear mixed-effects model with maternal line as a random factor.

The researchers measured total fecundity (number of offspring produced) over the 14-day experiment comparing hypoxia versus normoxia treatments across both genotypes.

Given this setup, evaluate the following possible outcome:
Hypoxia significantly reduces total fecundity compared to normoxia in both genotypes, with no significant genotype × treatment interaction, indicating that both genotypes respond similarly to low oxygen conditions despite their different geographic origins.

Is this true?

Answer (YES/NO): YES